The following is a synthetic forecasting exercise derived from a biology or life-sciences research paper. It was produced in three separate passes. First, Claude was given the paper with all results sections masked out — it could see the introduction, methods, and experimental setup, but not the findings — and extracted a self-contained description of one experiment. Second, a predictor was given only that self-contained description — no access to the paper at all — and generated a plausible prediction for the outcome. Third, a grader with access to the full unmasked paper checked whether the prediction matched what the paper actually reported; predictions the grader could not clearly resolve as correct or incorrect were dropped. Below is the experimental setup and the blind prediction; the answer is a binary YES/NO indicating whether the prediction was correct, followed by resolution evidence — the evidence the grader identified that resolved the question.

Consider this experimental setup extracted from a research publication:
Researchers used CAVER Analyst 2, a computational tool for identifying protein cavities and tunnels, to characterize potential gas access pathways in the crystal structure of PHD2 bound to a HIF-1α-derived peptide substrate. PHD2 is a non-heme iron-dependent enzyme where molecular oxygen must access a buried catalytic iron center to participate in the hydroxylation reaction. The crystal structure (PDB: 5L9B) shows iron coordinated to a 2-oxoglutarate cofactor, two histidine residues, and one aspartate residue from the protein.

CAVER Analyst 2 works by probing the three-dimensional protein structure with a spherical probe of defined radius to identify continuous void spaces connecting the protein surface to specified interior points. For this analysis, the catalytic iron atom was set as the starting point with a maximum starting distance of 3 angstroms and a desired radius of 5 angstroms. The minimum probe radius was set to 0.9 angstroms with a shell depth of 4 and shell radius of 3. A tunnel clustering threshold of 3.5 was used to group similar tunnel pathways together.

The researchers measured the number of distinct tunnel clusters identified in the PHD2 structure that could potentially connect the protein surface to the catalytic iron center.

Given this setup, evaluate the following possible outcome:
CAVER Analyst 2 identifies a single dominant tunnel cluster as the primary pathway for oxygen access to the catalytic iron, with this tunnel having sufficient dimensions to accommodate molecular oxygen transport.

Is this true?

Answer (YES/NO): YES